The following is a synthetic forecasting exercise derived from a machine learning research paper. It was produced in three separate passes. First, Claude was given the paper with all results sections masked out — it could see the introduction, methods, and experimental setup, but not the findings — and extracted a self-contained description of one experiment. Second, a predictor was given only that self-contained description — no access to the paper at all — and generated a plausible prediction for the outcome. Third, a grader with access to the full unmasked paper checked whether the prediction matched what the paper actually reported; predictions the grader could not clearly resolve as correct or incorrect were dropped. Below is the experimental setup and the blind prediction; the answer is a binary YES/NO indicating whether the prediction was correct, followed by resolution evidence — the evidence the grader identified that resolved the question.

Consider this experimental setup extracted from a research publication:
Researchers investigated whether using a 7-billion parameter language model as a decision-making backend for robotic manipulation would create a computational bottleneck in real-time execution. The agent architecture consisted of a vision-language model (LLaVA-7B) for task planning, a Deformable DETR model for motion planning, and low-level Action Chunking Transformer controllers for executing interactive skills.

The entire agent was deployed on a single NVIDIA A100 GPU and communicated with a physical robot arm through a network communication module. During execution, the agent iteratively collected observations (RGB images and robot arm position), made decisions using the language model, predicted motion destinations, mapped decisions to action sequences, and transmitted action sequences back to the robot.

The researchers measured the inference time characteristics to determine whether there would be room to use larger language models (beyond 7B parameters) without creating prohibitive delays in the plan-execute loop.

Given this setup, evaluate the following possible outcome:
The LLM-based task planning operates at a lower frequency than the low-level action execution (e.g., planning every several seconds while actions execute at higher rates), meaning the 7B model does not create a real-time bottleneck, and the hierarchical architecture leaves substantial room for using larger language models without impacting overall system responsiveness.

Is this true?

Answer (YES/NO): YES